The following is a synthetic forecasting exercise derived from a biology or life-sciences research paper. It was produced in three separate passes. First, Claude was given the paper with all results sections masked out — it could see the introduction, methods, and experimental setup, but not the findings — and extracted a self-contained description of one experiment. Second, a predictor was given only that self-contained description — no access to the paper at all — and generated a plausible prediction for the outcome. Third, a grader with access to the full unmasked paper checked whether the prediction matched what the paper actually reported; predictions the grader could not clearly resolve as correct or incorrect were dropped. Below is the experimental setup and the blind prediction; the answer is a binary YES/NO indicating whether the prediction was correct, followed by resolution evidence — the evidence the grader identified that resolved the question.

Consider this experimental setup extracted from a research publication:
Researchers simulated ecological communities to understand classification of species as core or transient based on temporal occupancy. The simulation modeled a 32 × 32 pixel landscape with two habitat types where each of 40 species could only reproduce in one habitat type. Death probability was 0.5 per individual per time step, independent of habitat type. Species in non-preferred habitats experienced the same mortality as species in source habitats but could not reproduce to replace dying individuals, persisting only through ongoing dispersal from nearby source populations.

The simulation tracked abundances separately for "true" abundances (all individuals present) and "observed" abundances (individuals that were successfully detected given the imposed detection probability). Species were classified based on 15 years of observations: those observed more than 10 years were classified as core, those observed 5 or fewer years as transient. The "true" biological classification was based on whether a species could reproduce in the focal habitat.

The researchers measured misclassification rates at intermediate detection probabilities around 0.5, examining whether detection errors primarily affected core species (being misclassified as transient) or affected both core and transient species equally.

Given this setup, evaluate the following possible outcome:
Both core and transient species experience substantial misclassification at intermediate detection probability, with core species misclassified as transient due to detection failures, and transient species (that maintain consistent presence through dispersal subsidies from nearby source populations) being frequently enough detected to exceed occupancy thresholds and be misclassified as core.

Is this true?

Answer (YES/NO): NO